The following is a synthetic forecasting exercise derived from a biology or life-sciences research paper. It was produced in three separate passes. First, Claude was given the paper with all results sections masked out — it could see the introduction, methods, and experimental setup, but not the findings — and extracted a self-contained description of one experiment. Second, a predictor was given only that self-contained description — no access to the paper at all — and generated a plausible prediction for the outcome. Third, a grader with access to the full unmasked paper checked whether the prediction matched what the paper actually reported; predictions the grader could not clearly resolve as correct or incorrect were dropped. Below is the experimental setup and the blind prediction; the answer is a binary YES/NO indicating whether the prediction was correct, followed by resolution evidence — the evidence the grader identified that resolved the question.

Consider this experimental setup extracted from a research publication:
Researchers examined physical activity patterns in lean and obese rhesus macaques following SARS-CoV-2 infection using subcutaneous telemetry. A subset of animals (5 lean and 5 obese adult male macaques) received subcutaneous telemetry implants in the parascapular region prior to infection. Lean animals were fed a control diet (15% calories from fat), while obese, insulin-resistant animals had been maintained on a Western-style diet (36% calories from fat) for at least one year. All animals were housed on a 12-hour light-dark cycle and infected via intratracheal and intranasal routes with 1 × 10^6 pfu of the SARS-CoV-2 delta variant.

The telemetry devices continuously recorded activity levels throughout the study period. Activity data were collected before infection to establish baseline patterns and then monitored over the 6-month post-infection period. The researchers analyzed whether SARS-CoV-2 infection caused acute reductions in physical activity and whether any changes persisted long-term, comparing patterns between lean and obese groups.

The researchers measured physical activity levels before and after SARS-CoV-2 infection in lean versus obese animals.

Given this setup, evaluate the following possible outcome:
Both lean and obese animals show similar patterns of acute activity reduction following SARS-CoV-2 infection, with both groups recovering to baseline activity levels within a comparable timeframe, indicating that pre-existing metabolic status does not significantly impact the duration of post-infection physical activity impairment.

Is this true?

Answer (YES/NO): NO